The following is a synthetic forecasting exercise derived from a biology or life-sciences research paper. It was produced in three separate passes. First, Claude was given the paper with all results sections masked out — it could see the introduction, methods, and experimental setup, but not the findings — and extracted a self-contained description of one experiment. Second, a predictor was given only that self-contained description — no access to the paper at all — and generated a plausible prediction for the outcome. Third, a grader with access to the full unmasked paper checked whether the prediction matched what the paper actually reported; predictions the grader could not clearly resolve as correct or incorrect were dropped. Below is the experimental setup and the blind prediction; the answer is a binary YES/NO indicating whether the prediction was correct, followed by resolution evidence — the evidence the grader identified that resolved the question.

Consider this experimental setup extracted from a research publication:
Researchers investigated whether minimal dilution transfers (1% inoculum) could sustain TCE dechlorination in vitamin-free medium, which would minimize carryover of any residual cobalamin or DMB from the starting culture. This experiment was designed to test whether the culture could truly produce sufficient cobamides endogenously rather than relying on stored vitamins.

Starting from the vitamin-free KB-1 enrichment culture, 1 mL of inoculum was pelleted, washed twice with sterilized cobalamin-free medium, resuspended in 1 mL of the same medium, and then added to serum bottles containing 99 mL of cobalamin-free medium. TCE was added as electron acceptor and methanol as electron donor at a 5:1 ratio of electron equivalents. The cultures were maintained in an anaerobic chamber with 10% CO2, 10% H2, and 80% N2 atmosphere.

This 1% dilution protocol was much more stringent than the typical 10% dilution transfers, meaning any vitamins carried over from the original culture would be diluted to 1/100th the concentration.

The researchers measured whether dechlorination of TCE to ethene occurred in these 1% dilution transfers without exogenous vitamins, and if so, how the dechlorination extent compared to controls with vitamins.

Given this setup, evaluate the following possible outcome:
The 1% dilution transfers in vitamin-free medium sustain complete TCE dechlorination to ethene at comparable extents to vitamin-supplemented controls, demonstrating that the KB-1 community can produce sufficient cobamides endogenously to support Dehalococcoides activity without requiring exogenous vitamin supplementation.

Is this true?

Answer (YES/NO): YES